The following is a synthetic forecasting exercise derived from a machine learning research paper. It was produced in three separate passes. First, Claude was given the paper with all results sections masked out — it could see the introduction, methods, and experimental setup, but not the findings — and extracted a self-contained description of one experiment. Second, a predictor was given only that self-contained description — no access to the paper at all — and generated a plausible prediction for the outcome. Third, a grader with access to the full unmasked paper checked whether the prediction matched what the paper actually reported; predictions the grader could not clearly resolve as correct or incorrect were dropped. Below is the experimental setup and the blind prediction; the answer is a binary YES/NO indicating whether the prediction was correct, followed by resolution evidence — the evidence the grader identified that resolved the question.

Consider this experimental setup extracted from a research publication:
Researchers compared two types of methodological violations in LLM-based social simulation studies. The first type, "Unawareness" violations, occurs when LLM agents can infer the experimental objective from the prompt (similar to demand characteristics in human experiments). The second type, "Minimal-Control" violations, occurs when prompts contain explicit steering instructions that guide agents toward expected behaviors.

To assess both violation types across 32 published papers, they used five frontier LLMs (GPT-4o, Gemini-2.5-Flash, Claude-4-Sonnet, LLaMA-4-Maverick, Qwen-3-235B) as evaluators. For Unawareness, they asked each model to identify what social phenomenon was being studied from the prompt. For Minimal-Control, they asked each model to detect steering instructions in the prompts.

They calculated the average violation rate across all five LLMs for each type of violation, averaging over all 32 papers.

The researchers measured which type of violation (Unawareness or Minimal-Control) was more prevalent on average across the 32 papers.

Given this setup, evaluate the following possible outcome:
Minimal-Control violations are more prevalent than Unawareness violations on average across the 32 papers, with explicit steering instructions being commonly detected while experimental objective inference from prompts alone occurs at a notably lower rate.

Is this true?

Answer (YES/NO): YES